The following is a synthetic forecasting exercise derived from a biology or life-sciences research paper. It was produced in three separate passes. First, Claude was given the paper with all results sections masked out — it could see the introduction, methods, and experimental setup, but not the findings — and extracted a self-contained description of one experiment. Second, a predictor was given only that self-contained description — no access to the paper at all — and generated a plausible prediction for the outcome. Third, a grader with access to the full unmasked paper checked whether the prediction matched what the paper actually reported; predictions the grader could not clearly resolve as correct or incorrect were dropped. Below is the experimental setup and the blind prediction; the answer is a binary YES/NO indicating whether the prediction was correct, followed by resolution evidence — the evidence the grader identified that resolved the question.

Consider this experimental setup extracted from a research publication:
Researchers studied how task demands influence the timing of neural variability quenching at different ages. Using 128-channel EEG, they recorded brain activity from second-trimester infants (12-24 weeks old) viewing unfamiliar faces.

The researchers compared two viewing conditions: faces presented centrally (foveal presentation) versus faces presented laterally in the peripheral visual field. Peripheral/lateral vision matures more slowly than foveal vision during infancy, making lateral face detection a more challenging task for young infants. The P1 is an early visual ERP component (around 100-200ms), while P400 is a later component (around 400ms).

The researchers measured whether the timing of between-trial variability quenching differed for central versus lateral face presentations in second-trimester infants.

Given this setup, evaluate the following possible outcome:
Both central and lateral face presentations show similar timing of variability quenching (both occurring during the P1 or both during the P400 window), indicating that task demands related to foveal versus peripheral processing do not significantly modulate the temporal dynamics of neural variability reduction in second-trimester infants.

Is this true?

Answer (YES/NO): NO